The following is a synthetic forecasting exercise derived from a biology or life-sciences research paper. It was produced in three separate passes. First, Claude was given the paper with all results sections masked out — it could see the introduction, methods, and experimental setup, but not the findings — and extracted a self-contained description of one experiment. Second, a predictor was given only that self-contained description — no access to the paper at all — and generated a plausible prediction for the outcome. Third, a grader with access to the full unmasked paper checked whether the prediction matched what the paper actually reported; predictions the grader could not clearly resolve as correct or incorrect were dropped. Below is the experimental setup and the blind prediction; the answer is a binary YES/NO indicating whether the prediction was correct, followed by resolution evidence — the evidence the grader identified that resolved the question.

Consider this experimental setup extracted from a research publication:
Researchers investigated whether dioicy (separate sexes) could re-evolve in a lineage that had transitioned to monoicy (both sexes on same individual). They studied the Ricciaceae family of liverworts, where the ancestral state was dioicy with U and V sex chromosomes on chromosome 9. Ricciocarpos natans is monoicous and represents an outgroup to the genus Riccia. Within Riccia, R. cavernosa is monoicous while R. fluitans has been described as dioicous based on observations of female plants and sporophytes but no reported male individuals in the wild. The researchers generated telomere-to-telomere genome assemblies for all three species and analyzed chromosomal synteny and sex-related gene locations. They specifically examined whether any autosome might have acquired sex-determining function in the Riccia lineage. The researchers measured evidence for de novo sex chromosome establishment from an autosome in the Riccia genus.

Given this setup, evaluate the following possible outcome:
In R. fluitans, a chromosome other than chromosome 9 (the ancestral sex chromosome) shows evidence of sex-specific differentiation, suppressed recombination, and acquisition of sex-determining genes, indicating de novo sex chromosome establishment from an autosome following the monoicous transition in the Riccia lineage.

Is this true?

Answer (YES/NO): YES